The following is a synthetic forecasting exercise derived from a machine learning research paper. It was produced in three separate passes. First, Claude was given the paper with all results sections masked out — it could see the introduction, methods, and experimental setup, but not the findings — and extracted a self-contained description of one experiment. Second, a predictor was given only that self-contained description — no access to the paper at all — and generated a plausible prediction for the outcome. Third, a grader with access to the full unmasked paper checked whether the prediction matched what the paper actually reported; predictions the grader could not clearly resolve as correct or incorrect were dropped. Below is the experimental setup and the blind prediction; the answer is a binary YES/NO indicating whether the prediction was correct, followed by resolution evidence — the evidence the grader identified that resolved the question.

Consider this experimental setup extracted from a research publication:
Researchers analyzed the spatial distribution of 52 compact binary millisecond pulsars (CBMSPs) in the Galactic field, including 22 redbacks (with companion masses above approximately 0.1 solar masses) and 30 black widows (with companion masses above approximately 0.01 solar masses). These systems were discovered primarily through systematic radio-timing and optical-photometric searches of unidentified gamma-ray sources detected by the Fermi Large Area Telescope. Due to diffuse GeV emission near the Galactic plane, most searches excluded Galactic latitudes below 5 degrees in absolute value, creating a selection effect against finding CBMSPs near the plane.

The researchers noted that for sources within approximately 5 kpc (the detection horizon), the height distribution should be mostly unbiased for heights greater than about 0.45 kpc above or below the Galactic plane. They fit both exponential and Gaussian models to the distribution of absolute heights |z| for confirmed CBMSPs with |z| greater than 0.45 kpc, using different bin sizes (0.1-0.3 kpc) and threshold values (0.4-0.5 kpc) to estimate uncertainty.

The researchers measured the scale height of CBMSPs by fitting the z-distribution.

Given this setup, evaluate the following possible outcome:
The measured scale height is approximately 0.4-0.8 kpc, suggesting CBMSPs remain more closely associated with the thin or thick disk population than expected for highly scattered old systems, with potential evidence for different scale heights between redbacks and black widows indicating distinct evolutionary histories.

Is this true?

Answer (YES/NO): NO